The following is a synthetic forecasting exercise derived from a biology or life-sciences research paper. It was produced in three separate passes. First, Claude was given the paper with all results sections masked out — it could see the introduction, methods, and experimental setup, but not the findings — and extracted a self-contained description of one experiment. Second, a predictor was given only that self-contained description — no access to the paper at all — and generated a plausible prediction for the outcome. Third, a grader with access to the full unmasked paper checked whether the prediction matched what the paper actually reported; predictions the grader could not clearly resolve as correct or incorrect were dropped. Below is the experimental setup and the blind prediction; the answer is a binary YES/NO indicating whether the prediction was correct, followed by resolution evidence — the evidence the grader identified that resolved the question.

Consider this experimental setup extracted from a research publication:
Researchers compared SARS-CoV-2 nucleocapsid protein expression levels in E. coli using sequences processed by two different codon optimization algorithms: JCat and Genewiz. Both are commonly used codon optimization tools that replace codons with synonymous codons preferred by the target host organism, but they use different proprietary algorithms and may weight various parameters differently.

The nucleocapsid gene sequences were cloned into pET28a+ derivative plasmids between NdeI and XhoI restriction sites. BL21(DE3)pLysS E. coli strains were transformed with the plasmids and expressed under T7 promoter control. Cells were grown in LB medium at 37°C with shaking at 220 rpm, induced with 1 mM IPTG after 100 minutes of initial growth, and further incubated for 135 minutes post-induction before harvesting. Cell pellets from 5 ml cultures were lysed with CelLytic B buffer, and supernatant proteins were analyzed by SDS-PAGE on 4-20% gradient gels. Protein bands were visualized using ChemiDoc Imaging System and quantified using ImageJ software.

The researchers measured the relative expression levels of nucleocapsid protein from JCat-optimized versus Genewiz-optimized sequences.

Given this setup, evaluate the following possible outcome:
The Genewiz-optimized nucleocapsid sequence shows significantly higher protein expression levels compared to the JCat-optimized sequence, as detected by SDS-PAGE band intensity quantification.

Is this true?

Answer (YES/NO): YES